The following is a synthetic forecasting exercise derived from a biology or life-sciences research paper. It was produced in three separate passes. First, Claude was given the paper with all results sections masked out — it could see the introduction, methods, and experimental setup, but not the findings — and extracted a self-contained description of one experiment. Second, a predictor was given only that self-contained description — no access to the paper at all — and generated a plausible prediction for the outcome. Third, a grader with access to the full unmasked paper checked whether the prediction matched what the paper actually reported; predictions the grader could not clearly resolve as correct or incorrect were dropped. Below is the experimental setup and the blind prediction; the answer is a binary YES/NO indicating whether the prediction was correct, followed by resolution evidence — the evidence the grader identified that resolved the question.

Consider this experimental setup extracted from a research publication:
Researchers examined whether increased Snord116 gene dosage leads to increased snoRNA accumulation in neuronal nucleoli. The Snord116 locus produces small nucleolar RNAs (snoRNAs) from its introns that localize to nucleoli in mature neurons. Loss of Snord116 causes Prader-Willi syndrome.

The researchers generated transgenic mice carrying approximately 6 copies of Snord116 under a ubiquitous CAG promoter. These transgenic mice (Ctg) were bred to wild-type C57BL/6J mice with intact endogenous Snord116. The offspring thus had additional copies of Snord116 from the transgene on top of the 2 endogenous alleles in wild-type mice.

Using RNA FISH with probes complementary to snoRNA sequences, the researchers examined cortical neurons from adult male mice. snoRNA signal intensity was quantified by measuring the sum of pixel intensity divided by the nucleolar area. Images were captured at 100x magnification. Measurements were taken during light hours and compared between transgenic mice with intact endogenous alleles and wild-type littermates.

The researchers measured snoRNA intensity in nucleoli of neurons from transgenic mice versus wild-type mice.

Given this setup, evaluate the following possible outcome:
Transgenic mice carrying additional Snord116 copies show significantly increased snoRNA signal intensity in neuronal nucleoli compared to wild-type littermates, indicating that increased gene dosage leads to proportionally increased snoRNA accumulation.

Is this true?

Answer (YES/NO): YES